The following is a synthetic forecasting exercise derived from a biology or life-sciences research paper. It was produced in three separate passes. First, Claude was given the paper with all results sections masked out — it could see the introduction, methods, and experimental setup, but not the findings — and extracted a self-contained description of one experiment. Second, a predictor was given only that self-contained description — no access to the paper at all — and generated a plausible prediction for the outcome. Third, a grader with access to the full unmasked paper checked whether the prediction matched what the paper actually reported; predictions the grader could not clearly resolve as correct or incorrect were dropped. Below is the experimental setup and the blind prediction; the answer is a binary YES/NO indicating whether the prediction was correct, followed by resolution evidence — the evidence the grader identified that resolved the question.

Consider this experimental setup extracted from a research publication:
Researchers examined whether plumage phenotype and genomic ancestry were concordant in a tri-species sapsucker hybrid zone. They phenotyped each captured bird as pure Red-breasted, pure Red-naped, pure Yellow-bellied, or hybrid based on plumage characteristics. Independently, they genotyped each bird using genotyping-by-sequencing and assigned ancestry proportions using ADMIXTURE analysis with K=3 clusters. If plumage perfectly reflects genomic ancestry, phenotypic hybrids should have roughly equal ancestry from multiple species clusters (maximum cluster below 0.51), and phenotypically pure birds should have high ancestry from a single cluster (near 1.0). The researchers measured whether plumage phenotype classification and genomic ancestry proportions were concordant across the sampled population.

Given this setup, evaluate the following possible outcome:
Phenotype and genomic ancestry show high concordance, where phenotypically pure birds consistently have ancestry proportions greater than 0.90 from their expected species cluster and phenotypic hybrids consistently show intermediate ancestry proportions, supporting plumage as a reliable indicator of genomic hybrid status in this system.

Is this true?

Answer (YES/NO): NO